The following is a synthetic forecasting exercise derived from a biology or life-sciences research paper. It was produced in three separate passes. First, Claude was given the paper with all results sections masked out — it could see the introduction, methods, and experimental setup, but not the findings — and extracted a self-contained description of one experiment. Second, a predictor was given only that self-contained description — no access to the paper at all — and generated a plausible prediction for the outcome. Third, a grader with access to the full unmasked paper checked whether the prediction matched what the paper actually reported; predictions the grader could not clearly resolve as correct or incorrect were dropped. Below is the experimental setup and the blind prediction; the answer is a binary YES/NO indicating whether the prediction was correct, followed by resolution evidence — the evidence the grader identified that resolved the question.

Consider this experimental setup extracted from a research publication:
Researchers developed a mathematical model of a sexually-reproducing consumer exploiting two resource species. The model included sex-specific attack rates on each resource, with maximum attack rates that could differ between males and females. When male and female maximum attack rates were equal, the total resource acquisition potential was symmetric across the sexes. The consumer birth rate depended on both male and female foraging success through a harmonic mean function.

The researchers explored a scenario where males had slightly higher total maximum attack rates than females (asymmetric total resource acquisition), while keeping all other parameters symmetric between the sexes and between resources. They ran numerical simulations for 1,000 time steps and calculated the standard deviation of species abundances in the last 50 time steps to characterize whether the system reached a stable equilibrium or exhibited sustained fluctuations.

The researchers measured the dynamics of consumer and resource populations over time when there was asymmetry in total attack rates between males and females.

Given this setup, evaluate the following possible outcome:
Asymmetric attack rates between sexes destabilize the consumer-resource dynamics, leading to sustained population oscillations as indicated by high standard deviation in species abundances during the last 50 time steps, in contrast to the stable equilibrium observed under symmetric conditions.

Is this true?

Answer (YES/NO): YES